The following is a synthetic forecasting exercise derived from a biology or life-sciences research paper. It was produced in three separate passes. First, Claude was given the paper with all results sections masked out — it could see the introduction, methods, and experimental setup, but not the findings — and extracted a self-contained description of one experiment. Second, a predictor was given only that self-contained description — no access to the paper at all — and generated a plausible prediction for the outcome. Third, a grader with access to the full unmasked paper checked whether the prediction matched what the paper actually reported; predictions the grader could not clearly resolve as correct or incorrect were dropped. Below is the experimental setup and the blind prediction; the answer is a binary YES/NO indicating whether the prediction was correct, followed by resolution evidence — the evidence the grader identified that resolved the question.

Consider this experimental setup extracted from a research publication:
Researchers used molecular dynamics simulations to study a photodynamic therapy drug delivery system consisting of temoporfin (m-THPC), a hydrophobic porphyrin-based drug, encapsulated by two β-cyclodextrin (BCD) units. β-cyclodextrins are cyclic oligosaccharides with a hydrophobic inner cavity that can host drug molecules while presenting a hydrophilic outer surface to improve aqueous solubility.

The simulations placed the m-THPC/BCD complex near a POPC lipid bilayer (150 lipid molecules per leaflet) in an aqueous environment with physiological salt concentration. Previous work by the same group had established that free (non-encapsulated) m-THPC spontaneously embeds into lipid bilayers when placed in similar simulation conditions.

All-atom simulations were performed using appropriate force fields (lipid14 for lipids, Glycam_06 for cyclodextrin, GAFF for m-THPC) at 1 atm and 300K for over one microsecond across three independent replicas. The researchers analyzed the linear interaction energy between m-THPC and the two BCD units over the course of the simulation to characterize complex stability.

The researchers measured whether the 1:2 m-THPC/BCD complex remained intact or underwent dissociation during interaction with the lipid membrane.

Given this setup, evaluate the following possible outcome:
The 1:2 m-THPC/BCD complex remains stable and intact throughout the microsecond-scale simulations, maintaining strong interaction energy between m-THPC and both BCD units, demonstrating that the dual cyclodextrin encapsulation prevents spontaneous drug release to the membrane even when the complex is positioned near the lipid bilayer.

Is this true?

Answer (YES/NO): NO